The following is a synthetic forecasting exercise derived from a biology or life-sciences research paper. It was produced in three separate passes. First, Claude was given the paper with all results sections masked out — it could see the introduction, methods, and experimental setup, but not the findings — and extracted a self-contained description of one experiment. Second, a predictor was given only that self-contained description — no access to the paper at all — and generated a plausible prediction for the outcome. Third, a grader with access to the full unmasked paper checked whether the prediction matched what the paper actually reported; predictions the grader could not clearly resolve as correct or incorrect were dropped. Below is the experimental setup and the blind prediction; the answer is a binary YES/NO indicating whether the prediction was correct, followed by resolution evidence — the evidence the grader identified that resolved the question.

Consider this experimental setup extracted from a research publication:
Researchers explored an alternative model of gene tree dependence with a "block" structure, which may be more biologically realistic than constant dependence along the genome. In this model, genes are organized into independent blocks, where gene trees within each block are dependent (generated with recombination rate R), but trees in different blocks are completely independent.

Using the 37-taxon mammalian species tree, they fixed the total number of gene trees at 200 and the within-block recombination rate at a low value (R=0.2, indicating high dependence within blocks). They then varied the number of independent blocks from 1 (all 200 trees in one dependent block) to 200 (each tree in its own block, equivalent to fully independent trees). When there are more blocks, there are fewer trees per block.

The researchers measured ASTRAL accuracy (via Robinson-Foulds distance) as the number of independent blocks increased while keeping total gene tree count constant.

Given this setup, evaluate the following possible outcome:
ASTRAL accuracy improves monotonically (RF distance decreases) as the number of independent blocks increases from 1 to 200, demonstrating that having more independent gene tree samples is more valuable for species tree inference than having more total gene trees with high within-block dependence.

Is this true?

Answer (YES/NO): YES